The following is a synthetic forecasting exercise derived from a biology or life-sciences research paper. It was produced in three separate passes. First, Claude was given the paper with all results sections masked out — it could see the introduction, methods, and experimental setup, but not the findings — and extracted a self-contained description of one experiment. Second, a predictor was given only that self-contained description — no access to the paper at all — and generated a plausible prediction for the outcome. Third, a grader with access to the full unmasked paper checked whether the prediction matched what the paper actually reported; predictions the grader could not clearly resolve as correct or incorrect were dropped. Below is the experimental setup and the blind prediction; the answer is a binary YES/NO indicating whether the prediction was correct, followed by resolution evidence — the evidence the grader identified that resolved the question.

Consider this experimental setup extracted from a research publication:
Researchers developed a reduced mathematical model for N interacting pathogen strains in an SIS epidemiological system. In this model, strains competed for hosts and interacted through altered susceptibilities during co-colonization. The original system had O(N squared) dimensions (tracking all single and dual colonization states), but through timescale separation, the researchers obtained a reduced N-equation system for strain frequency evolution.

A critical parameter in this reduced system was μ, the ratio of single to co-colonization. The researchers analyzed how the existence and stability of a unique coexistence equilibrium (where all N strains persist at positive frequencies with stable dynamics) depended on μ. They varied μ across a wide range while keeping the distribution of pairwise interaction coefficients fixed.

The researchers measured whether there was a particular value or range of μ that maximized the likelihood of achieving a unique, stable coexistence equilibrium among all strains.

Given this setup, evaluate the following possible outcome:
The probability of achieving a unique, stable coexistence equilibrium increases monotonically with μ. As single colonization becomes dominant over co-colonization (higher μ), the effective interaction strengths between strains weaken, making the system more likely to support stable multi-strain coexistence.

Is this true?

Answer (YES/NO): NO